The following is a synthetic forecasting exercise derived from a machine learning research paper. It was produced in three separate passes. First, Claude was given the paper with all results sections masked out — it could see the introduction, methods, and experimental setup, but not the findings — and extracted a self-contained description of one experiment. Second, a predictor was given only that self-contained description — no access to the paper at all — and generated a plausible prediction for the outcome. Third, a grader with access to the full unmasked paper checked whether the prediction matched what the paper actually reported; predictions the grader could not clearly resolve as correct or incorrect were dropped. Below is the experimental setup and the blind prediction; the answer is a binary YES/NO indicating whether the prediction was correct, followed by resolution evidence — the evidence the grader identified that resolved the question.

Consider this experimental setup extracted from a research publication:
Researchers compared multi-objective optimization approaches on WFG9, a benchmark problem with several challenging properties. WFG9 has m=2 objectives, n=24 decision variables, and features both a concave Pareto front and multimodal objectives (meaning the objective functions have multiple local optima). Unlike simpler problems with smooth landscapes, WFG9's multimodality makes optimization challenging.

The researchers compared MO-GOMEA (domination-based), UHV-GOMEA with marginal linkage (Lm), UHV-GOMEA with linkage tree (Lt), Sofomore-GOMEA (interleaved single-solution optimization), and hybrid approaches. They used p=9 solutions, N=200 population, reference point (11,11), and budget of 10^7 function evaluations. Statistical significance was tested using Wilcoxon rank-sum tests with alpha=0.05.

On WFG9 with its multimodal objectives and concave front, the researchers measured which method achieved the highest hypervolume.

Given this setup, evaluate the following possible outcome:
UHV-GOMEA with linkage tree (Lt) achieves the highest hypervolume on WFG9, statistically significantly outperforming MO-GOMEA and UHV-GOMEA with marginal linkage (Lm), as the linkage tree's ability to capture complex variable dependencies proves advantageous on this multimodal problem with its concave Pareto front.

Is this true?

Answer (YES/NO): NO